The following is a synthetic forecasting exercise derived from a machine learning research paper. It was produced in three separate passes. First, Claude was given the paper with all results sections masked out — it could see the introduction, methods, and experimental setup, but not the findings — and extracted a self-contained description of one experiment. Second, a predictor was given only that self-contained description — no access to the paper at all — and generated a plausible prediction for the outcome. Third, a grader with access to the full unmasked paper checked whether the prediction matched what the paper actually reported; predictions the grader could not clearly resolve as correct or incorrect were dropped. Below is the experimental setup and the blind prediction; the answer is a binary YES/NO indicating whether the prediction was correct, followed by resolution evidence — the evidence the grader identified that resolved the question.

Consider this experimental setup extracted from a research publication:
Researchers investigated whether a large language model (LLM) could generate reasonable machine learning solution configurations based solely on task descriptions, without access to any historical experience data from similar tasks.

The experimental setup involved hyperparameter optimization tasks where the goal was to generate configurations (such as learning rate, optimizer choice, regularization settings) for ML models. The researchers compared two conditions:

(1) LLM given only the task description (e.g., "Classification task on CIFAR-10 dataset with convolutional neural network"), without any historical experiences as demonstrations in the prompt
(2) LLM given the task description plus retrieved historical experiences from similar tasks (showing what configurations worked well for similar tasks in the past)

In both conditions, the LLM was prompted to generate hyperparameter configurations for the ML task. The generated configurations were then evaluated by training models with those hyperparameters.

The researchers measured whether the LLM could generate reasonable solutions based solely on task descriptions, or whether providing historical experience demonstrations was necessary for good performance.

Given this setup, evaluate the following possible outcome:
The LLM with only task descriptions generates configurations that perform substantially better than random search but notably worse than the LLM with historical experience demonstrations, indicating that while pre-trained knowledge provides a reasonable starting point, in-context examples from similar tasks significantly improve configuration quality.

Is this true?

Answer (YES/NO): NO